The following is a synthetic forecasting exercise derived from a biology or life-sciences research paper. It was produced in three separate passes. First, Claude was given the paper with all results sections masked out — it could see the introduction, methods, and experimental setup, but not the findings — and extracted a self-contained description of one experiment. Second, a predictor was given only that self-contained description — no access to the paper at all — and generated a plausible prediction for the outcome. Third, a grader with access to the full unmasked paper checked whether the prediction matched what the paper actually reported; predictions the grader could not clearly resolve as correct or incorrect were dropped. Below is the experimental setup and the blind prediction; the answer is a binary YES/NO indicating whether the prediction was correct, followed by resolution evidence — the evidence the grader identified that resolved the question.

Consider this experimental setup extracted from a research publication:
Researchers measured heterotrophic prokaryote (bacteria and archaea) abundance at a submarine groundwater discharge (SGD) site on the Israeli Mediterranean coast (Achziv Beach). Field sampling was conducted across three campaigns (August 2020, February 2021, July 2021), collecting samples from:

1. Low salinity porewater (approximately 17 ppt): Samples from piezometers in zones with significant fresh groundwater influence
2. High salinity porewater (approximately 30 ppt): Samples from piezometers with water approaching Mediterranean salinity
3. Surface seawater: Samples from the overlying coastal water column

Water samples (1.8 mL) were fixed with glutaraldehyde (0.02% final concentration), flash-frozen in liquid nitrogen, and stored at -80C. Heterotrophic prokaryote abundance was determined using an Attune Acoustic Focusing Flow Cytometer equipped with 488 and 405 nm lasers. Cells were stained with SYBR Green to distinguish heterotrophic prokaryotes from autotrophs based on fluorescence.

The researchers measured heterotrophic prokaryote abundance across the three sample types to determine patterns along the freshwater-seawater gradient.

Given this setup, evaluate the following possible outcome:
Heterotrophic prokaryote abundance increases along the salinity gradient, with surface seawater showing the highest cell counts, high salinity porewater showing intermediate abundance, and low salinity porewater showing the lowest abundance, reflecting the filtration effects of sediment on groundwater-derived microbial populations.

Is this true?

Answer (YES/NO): NO